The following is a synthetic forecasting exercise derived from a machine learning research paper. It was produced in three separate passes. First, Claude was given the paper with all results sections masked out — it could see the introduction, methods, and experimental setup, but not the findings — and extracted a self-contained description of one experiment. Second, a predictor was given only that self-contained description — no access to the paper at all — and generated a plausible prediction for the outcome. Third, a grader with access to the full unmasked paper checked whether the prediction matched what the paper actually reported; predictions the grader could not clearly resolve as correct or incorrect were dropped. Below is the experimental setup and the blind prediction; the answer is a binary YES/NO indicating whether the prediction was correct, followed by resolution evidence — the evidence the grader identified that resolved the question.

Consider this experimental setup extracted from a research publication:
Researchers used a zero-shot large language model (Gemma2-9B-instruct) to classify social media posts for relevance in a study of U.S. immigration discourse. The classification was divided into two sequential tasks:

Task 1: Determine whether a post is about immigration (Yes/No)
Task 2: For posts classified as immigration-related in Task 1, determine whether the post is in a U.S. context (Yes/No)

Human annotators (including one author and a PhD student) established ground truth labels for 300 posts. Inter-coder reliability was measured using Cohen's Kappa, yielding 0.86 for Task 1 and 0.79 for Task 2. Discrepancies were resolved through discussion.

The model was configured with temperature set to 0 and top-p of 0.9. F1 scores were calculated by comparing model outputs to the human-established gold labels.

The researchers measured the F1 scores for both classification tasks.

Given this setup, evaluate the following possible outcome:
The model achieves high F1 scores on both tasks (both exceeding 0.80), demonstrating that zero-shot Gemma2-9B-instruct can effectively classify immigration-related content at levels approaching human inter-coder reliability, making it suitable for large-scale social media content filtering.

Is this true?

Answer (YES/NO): YES